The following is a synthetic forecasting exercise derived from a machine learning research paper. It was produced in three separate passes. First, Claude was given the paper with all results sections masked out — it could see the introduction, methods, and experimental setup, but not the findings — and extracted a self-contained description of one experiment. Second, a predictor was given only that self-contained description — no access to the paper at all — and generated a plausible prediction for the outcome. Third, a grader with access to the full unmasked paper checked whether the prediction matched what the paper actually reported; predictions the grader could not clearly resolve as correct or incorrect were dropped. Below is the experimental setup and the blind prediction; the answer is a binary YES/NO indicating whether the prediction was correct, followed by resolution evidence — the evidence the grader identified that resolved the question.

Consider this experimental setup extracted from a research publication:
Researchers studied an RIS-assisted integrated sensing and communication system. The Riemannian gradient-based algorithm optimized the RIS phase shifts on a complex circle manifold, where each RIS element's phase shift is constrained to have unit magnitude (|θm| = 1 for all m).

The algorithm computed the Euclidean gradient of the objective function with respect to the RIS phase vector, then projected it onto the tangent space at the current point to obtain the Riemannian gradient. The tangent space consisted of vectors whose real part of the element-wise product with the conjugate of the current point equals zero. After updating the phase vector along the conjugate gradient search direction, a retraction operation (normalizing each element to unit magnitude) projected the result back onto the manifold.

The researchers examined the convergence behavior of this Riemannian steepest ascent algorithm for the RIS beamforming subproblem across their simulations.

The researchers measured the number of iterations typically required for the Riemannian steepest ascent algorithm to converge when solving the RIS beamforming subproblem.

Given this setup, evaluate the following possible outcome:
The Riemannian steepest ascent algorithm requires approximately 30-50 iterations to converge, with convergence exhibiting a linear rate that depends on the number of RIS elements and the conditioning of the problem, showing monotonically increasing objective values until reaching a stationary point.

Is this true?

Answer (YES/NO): NO